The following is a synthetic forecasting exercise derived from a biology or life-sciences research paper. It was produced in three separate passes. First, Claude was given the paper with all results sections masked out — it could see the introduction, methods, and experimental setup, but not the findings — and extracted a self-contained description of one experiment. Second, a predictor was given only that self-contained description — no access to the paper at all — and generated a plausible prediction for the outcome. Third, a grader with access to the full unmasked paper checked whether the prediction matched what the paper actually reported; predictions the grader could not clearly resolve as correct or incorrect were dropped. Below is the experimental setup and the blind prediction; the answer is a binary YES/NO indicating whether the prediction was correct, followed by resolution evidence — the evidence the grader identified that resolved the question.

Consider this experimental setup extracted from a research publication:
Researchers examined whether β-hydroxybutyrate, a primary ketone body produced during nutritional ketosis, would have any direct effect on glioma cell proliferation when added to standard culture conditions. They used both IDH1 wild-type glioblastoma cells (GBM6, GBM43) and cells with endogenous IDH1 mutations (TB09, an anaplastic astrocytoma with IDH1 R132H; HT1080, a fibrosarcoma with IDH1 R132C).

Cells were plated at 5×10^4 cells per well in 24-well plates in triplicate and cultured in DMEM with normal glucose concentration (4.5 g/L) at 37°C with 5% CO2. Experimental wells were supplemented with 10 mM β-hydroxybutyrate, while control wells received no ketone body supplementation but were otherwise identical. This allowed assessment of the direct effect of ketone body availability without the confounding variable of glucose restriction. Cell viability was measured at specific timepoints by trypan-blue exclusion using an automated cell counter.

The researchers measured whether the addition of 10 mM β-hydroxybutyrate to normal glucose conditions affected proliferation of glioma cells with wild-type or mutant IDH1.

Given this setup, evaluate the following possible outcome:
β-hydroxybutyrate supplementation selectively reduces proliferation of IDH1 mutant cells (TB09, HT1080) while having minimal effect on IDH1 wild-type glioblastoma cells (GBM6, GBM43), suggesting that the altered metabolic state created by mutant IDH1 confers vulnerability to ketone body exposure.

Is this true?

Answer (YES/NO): NO